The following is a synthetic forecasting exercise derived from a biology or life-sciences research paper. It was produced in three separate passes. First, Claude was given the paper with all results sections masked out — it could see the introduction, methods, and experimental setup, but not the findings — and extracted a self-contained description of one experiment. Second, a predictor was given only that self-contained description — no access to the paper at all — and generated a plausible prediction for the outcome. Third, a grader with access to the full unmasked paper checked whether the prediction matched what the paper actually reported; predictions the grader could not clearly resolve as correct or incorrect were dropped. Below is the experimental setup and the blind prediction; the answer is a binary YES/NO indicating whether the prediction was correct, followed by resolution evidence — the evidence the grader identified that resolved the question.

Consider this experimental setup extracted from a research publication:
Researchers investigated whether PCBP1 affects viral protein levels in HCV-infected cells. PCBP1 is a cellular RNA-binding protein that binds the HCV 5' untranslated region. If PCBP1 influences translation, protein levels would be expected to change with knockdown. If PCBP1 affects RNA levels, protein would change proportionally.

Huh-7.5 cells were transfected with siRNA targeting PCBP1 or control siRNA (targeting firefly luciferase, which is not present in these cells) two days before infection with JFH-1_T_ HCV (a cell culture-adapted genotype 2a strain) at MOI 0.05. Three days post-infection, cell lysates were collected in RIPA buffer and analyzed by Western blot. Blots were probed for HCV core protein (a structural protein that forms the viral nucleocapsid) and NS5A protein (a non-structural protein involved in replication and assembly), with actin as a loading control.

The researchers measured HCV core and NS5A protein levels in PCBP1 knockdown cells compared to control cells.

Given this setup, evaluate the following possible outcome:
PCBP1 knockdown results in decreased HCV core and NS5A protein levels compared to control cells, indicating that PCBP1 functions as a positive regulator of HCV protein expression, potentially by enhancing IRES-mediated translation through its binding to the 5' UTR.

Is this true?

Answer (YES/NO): NO